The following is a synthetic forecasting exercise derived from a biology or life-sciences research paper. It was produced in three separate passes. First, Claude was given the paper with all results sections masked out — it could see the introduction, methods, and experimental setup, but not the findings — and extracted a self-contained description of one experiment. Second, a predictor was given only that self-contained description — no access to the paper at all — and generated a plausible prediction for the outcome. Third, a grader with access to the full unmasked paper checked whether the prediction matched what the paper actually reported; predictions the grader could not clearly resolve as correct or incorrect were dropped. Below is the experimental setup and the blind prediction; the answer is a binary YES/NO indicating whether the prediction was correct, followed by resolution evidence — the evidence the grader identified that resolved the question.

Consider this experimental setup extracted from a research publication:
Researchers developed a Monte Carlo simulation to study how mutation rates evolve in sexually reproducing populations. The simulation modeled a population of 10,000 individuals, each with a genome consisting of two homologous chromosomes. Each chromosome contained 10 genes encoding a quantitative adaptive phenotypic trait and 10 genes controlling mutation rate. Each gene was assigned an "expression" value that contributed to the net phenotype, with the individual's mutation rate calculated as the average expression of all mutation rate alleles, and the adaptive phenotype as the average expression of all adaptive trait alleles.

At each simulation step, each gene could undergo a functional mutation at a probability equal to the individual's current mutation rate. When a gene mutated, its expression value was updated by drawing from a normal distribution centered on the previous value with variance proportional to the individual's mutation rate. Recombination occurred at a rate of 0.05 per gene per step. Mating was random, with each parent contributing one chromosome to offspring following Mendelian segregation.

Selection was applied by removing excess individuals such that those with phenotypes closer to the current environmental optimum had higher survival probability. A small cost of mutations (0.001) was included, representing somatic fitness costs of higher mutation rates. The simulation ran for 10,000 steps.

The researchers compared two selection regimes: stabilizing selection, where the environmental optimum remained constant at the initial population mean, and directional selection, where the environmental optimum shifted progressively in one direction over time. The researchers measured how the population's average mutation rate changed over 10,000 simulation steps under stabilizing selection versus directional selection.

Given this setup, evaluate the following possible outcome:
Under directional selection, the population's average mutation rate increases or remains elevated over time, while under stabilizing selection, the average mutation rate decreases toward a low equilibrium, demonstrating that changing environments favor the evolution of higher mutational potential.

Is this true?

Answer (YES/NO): YES